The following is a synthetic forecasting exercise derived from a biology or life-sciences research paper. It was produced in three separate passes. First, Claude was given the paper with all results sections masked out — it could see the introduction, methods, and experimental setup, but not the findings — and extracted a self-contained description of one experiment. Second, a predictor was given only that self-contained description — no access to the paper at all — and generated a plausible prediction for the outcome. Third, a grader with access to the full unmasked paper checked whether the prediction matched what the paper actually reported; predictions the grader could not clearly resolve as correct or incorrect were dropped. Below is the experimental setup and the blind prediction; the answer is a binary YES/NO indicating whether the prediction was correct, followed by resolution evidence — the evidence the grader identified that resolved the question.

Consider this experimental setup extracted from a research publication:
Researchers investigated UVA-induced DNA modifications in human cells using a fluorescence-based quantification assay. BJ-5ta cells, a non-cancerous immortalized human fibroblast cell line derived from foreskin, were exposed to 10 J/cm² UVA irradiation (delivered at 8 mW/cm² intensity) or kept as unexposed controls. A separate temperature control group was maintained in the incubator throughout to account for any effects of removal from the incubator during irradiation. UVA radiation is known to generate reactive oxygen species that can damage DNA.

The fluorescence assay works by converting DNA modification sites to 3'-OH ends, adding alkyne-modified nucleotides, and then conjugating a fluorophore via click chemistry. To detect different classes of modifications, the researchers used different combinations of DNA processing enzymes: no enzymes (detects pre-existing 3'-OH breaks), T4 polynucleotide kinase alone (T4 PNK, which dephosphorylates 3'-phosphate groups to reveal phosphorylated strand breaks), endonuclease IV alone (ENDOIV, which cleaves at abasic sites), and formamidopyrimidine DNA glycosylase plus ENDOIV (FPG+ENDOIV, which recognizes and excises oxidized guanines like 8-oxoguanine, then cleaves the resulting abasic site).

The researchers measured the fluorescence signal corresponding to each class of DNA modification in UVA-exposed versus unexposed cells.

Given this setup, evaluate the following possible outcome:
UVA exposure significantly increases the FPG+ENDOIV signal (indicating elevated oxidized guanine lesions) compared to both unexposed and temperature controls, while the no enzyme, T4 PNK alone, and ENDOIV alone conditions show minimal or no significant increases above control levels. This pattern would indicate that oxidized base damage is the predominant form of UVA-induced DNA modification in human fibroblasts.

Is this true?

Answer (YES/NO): NO